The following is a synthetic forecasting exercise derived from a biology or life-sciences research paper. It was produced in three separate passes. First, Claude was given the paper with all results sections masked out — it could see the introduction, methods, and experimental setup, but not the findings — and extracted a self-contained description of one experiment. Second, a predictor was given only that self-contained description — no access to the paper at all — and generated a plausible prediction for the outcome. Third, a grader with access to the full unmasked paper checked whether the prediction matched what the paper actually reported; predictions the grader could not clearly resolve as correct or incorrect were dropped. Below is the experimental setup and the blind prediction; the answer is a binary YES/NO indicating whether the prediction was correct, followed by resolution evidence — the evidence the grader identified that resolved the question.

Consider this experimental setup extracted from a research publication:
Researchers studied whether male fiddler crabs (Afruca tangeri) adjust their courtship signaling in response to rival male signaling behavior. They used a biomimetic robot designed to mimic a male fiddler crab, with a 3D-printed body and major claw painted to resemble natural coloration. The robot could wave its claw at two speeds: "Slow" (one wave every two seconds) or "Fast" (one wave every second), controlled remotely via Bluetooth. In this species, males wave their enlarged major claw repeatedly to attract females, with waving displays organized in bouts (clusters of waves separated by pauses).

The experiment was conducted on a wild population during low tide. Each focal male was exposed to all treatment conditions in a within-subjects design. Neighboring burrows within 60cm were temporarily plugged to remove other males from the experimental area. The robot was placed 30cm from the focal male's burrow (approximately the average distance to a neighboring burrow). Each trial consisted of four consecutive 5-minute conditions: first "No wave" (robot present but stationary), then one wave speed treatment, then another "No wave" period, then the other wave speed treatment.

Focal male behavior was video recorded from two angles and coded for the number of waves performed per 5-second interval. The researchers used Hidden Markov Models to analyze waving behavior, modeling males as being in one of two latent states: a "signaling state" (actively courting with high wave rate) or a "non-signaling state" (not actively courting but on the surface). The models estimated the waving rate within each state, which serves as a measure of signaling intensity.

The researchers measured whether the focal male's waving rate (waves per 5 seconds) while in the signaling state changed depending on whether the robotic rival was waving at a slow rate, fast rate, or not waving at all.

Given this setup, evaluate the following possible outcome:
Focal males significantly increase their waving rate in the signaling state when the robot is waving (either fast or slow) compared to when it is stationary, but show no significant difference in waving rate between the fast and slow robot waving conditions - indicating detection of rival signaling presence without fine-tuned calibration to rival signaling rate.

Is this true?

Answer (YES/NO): NO